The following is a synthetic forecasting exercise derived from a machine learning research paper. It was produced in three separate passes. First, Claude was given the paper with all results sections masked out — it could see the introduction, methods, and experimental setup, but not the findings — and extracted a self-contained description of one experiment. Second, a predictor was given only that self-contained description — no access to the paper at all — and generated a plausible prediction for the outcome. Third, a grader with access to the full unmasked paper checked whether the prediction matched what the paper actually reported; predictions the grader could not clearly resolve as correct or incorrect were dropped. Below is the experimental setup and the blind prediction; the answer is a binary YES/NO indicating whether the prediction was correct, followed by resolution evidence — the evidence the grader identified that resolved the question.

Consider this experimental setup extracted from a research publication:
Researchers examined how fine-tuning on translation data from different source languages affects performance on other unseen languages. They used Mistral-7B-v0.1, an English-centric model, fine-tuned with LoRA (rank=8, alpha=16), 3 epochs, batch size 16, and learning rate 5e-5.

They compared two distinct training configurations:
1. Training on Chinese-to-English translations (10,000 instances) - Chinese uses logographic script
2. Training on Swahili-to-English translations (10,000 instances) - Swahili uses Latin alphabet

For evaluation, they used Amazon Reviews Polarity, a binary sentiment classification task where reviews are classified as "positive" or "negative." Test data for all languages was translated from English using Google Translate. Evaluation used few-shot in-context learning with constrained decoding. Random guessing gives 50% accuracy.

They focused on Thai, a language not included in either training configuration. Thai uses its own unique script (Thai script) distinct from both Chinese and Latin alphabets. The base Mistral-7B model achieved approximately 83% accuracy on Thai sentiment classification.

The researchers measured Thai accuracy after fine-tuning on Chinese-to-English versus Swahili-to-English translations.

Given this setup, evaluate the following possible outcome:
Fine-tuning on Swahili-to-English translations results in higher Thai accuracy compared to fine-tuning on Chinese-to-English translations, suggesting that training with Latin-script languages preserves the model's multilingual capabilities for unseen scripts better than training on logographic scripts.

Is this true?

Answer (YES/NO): NO